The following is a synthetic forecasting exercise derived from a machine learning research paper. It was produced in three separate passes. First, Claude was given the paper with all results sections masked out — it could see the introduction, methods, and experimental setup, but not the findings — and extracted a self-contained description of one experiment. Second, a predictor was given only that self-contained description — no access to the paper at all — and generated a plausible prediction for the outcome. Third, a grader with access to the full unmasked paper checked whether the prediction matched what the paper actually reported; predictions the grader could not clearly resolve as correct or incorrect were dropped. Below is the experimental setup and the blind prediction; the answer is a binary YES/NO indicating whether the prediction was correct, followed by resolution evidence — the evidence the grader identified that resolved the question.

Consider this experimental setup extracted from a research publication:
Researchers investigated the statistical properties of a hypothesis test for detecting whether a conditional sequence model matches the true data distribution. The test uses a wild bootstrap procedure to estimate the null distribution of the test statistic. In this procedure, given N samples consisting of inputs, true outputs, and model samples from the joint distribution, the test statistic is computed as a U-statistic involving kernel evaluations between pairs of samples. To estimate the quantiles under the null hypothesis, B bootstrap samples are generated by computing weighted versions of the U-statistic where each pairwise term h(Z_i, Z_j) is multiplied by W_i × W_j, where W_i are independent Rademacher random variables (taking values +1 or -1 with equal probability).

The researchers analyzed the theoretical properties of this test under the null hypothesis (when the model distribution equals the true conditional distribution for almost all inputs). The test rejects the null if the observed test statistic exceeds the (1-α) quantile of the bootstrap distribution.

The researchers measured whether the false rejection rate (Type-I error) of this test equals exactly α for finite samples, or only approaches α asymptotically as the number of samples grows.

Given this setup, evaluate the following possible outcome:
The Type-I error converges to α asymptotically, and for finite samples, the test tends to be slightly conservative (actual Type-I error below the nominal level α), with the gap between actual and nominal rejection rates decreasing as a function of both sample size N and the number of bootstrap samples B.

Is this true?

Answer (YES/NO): NO